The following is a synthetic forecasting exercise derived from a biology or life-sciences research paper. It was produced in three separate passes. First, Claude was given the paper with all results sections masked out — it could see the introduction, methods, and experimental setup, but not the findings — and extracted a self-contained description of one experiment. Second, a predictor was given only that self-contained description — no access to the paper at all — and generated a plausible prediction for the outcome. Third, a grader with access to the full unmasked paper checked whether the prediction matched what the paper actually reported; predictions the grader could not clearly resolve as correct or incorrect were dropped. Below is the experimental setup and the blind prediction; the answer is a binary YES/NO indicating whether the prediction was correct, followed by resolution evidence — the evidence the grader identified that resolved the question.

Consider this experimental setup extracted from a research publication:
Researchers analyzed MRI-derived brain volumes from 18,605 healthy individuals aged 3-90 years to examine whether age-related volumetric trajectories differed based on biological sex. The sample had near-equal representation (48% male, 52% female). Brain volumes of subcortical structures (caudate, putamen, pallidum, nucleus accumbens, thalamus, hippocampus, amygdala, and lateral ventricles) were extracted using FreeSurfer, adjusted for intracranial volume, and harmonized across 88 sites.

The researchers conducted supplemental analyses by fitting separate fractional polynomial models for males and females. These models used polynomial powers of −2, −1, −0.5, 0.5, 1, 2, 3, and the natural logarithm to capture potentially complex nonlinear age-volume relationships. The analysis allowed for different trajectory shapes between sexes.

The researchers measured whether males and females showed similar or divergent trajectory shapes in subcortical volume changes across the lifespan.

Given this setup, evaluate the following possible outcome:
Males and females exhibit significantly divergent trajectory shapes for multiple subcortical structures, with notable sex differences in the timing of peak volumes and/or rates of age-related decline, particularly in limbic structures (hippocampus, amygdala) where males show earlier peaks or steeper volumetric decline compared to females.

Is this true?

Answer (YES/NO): NO